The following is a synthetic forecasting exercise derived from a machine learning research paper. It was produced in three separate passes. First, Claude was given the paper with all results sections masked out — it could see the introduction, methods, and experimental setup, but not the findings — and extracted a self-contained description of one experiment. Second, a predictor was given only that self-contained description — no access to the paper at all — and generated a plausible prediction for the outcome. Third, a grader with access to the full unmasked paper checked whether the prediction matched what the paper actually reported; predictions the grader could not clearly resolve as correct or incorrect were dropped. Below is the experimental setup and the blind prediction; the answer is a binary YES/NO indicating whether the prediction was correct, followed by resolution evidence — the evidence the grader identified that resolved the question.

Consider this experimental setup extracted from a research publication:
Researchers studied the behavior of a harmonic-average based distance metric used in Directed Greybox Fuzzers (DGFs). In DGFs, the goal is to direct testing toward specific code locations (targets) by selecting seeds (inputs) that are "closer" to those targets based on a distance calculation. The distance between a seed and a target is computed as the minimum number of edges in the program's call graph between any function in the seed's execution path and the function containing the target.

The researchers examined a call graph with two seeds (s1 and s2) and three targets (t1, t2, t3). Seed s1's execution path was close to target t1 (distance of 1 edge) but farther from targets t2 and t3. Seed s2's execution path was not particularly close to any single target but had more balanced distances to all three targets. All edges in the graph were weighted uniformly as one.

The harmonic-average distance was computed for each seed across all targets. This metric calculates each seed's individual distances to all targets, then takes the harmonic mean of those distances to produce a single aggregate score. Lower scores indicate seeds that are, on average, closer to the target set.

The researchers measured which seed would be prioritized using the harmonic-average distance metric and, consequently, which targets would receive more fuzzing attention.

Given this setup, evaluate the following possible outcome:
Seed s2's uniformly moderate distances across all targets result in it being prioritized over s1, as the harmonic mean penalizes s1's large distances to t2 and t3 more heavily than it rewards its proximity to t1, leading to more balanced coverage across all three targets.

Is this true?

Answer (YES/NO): NO